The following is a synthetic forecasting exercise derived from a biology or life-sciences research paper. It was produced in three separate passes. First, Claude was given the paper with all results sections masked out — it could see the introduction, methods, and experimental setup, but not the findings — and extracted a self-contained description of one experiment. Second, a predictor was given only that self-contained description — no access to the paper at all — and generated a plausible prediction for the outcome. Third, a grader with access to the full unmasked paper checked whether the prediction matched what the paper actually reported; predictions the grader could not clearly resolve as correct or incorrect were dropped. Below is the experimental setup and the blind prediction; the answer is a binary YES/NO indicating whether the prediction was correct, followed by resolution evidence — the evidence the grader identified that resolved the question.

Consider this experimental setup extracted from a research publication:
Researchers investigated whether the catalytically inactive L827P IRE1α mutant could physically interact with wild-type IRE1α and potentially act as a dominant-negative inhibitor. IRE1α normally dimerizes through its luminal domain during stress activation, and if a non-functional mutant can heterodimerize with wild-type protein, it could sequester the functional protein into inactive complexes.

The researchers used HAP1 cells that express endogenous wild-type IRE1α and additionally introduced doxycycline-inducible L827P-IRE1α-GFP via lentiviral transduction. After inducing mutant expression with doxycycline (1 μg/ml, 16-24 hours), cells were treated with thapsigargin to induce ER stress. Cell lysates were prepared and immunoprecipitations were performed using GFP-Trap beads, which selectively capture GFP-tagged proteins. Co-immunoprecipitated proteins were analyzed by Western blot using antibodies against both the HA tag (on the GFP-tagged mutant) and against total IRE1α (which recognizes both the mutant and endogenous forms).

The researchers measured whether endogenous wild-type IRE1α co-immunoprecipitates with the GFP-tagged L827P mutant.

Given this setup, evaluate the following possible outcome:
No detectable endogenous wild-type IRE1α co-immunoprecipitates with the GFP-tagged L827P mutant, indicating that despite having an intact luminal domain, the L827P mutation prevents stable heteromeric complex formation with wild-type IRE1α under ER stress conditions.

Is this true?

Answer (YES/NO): NO